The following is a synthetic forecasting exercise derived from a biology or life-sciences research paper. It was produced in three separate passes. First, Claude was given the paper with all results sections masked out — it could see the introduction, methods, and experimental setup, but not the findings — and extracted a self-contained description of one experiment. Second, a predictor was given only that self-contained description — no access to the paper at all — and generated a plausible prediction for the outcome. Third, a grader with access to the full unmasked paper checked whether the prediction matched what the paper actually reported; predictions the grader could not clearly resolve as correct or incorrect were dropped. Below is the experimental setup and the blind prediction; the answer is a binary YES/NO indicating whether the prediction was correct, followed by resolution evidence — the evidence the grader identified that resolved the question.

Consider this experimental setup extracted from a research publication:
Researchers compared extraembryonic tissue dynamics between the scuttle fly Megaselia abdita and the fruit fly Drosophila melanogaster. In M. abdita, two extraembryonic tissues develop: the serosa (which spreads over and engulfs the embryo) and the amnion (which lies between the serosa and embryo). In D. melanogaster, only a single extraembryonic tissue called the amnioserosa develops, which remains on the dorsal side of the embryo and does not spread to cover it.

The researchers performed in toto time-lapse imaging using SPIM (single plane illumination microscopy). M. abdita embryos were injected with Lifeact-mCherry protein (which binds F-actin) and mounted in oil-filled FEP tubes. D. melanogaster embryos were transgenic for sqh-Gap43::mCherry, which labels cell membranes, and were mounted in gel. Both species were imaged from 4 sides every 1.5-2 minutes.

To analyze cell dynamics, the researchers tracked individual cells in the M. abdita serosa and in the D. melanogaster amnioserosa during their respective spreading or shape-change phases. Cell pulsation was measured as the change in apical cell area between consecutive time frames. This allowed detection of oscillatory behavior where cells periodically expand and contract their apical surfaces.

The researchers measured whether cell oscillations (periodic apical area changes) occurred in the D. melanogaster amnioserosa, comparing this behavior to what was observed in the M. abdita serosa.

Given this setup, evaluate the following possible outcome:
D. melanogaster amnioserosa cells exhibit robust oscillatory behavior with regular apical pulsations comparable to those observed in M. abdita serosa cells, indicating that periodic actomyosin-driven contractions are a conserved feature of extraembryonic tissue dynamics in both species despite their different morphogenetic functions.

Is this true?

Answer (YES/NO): YES